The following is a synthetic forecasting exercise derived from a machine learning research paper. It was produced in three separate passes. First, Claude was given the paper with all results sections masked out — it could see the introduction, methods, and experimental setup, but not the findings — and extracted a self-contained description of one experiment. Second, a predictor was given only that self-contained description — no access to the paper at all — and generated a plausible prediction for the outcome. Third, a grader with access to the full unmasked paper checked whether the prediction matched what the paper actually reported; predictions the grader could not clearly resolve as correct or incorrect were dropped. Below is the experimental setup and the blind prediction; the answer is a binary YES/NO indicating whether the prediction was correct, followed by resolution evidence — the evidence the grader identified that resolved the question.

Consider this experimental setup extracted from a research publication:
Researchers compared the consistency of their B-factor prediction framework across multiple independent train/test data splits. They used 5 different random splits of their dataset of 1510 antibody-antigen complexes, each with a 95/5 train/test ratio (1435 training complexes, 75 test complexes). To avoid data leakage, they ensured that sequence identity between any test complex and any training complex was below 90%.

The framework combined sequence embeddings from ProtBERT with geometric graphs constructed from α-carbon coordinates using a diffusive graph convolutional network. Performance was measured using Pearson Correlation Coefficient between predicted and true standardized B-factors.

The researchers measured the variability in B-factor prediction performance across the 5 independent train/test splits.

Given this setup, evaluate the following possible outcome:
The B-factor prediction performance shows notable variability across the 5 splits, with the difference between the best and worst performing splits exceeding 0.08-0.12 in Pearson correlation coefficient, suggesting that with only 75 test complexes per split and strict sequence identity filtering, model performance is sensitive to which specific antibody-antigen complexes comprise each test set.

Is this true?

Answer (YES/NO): NO